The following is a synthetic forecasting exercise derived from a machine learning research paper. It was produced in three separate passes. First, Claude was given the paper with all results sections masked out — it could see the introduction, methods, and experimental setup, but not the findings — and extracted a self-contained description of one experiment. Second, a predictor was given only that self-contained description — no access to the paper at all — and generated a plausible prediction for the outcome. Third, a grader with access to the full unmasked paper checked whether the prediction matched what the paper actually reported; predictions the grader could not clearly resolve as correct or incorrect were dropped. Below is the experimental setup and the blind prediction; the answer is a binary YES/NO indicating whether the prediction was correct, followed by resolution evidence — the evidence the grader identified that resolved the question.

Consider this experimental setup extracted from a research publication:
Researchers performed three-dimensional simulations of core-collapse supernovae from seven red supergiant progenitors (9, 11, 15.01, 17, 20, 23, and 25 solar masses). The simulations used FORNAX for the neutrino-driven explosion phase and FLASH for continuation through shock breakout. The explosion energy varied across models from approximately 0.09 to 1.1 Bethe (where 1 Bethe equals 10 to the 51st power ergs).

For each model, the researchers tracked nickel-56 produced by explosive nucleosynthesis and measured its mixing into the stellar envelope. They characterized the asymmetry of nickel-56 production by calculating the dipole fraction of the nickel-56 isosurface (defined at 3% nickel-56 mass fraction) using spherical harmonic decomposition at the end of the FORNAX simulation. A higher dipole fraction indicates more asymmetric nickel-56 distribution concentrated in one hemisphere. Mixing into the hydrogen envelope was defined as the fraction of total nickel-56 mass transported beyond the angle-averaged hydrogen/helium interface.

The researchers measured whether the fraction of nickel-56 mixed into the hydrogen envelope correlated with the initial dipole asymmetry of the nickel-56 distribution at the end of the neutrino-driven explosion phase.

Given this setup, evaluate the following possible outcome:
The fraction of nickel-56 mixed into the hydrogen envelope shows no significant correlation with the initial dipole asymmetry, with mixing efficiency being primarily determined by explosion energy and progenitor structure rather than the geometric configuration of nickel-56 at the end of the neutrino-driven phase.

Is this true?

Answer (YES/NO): NO